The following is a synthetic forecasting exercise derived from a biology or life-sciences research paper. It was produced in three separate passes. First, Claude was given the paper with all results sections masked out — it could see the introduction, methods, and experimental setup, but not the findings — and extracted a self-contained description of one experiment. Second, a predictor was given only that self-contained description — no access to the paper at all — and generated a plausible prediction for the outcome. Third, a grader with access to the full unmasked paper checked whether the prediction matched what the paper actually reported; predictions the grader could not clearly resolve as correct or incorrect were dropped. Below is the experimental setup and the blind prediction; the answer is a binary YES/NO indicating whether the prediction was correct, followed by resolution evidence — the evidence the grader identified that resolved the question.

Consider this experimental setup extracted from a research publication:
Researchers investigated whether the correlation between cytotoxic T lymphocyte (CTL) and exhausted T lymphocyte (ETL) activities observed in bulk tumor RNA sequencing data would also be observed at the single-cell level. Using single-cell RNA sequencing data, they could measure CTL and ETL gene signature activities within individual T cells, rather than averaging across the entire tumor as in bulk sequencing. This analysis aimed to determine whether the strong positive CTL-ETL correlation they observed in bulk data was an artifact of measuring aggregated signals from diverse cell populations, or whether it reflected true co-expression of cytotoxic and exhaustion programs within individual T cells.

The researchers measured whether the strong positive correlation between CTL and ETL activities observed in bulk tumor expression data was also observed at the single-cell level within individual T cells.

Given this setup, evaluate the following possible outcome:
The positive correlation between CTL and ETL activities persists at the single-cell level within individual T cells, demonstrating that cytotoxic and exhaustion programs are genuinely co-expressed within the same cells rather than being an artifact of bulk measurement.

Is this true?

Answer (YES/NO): NO